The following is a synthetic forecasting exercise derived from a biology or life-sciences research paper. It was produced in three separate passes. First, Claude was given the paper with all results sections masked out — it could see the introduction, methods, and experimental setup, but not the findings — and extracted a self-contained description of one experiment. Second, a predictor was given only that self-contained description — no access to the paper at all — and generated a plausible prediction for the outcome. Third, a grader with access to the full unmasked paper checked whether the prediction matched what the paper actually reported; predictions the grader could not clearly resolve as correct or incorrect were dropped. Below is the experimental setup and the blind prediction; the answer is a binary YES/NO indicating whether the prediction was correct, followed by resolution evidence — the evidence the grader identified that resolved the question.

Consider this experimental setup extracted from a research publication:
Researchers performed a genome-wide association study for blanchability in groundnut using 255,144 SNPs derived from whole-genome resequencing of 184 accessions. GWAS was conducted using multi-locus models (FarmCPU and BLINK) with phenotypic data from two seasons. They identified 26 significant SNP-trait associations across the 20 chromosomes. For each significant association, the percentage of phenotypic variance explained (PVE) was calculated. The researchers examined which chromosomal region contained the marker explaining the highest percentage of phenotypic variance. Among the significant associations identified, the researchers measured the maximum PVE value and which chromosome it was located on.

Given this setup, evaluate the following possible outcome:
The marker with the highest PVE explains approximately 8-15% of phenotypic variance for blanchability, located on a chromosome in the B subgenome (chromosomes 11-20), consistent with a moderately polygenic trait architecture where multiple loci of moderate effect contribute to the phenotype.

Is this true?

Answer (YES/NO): NO